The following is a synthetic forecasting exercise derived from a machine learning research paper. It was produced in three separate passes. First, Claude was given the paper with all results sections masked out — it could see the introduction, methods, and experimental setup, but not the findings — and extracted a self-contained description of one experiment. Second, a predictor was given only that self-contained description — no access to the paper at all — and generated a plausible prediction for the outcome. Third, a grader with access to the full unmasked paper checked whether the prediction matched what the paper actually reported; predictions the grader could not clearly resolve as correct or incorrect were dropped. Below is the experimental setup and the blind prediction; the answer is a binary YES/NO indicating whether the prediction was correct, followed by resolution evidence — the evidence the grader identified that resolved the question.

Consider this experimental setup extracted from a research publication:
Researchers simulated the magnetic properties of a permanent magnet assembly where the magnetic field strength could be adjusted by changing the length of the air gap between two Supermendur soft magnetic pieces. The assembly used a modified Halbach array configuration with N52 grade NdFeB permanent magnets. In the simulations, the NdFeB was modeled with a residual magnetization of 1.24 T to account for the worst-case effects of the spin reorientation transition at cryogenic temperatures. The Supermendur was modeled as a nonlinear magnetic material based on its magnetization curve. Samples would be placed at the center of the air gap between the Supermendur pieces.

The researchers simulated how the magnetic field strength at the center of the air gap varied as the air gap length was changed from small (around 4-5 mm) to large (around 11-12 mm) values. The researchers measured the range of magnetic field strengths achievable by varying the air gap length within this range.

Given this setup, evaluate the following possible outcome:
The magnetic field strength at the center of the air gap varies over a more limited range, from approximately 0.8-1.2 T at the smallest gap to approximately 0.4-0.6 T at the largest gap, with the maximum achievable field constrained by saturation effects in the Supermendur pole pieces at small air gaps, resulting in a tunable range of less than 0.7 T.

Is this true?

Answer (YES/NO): NO